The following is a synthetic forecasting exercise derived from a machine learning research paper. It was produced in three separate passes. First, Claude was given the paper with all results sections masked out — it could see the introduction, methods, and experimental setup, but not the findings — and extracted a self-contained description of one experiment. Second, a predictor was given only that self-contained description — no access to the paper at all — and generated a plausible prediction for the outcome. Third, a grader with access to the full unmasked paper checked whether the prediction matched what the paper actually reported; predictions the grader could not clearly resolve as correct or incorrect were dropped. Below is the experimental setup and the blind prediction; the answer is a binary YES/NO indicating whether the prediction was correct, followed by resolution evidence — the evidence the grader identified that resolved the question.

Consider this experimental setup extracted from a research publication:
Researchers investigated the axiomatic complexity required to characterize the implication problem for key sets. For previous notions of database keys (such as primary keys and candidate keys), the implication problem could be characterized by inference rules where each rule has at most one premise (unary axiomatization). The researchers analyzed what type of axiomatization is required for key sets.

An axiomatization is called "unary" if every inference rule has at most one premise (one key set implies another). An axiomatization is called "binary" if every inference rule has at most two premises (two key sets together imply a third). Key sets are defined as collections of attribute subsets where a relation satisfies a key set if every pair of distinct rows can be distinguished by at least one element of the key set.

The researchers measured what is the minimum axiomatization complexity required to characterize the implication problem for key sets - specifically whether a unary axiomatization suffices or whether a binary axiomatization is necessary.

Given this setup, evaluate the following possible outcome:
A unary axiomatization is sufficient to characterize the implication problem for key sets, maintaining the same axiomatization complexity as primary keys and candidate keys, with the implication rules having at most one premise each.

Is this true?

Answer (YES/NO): NO